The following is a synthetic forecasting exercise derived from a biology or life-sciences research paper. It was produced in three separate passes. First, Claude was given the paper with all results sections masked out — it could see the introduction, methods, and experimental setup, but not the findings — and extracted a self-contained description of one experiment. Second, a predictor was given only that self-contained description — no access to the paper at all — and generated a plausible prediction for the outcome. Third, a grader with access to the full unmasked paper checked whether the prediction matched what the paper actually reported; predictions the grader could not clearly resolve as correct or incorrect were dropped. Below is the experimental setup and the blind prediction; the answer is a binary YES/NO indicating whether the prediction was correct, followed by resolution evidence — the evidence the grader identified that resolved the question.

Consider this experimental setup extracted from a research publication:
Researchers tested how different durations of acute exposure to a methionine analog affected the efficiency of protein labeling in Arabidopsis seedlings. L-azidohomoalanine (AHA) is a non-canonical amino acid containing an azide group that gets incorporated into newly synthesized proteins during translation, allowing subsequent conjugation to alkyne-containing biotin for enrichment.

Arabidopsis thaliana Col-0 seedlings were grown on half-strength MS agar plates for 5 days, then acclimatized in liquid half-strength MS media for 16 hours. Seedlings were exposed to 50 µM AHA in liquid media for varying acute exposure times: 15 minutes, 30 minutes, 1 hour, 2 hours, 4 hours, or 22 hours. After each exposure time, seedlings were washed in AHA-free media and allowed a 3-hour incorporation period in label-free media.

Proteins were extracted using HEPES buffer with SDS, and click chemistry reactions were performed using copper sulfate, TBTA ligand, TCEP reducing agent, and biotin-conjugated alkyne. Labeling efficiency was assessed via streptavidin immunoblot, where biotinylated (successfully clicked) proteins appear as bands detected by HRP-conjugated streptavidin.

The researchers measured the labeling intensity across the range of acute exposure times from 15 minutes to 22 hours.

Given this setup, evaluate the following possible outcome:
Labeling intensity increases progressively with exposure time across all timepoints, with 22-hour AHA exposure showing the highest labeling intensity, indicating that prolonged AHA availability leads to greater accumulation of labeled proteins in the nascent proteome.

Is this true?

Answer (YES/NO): YES